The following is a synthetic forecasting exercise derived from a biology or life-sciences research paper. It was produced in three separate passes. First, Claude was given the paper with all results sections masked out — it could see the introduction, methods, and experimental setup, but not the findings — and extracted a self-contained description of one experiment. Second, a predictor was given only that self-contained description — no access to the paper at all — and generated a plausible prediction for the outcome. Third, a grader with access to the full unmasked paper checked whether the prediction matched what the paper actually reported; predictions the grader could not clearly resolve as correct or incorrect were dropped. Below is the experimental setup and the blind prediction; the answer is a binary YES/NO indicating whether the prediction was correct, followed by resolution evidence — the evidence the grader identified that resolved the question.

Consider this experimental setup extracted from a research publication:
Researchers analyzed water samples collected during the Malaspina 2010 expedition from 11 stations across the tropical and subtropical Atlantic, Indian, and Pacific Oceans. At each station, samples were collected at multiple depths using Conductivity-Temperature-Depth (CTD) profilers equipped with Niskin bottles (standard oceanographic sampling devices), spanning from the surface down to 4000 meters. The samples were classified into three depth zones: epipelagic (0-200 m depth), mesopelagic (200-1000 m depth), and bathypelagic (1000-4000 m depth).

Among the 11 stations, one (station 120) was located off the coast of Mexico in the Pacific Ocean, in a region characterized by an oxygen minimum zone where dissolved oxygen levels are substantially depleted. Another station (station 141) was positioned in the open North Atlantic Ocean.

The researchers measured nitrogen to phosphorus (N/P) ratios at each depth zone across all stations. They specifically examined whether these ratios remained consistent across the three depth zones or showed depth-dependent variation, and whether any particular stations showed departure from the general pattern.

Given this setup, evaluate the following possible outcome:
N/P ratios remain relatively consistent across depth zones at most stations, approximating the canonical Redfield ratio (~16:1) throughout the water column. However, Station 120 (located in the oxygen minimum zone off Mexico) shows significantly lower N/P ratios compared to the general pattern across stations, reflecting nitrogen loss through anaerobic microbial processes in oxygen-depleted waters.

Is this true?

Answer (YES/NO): NO